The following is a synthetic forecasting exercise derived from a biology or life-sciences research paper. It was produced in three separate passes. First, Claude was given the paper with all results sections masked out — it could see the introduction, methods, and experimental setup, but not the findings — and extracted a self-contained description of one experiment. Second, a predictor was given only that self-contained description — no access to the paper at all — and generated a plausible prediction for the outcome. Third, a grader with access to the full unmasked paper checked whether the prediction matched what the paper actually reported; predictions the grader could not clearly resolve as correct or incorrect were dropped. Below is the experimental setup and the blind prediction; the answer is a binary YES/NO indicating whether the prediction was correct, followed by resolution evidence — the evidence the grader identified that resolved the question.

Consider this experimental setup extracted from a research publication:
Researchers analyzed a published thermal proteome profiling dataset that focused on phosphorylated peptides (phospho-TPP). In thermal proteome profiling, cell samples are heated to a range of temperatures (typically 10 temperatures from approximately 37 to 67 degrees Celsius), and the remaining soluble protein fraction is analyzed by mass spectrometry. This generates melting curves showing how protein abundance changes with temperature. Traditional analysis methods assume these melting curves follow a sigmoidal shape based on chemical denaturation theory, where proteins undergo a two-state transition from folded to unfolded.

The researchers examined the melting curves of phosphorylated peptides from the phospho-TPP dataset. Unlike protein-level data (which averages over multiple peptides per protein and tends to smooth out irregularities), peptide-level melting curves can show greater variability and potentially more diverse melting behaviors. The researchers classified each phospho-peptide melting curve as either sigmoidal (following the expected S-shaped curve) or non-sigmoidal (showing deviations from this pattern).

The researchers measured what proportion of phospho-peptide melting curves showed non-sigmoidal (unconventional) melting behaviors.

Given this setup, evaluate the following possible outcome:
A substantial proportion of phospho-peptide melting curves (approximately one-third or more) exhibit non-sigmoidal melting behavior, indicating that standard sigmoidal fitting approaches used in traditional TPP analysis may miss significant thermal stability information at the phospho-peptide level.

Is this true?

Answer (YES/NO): YES